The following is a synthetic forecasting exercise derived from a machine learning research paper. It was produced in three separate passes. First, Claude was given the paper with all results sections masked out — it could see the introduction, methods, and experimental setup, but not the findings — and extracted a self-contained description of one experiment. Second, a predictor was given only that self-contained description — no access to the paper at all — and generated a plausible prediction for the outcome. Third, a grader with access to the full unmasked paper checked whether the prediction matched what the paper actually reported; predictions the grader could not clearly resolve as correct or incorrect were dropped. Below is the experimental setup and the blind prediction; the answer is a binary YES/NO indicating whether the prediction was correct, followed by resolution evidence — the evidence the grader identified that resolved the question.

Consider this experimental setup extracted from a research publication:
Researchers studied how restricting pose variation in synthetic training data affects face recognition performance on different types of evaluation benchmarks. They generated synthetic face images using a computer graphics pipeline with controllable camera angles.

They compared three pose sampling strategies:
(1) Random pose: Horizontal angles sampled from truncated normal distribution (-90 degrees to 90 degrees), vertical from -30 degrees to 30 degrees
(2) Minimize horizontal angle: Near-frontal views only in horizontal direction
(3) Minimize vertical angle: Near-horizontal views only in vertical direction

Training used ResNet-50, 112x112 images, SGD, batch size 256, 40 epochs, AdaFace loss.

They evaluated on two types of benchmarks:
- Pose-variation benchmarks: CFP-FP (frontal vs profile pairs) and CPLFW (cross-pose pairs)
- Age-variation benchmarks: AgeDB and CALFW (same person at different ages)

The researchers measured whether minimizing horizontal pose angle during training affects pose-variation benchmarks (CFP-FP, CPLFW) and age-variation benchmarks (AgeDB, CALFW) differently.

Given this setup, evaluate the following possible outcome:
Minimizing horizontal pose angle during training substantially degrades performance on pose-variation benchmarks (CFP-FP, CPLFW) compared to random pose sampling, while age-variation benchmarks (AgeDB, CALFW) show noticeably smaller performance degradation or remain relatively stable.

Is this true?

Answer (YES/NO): YES